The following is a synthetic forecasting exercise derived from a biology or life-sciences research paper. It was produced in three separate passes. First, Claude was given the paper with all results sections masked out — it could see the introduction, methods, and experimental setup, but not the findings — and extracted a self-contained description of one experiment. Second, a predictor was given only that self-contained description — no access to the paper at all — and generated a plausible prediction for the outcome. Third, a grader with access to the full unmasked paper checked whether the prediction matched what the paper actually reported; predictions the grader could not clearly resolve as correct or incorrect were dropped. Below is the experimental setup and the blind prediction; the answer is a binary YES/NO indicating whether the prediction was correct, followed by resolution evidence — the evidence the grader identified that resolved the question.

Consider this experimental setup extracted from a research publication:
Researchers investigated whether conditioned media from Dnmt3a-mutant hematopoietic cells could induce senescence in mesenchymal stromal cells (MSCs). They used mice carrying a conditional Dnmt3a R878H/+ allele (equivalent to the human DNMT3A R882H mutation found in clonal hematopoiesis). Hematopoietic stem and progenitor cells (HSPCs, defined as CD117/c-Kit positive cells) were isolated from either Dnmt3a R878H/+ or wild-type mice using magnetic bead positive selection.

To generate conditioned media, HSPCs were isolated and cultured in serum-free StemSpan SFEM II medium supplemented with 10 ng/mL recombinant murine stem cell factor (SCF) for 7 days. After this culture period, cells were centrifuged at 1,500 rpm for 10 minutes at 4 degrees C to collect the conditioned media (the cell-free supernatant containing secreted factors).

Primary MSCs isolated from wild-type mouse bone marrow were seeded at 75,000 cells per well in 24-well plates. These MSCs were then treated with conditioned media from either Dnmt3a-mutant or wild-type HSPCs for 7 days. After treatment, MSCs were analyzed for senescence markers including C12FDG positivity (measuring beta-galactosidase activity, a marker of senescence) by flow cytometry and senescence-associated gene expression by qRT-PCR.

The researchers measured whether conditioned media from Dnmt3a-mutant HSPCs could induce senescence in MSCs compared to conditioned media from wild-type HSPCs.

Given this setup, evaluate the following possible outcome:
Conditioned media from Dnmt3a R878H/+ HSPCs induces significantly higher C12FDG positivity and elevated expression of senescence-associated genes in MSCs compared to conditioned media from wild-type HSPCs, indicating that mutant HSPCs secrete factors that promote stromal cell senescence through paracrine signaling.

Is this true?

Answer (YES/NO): YES